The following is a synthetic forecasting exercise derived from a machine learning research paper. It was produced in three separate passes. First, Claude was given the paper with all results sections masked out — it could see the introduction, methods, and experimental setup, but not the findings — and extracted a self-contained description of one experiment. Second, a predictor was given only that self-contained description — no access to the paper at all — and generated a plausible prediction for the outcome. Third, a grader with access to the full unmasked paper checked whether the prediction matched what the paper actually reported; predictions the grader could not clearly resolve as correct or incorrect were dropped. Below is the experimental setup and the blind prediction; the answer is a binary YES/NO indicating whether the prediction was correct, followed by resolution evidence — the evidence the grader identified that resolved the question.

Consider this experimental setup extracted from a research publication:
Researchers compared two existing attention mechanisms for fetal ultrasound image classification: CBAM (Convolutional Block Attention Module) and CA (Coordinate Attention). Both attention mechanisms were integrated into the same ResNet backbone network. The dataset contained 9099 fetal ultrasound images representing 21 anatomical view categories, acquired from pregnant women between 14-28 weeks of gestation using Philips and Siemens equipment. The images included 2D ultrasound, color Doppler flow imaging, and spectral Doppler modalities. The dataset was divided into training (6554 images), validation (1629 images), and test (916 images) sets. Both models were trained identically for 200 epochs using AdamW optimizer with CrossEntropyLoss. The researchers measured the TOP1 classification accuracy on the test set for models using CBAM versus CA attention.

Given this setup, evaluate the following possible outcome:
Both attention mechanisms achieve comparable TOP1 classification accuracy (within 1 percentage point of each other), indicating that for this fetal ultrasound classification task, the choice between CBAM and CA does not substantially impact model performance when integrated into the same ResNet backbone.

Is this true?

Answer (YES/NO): YES